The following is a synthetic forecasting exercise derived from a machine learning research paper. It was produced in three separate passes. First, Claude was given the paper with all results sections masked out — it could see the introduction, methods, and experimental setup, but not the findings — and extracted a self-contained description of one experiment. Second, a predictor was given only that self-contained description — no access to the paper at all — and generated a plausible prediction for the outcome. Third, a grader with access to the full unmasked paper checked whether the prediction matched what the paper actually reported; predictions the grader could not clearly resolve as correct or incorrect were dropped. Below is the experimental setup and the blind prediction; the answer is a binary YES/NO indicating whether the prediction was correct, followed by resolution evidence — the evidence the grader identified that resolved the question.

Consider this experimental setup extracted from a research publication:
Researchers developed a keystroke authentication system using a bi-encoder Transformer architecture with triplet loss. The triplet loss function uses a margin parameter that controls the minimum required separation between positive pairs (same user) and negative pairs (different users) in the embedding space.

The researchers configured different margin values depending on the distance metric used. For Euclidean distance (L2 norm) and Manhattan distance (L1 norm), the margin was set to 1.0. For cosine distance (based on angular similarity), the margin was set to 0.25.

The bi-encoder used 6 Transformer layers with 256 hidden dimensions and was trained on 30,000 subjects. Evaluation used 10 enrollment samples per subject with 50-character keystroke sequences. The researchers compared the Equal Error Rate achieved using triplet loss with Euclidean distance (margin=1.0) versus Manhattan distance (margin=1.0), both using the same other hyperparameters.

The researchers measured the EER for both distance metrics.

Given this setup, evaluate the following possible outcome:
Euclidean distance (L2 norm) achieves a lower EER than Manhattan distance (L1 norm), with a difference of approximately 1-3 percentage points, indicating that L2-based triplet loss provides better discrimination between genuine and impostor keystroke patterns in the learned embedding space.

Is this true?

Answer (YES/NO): NO